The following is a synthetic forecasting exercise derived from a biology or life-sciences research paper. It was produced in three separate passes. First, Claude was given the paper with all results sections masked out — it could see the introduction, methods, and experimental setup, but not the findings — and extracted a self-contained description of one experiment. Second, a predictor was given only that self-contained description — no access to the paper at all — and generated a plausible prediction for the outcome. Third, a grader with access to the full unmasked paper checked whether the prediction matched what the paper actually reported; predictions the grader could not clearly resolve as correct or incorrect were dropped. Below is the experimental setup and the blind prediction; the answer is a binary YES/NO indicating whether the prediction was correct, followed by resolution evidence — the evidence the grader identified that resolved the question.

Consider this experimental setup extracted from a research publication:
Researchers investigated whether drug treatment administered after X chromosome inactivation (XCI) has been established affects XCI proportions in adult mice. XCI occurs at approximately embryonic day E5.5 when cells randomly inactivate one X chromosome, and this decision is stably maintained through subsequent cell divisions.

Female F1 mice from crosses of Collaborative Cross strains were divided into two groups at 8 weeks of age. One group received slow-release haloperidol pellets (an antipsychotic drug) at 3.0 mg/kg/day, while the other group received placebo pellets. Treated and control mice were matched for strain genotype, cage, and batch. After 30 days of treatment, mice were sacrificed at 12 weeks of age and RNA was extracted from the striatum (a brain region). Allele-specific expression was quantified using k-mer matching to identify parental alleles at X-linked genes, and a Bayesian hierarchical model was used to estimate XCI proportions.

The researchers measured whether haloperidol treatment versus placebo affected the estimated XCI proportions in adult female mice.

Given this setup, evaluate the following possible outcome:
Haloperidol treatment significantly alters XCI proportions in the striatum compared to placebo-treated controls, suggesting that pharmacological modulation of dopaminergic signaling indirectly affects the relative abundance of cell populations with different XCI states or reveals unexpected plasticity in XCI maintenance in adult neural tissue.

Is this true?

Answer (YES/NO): NO